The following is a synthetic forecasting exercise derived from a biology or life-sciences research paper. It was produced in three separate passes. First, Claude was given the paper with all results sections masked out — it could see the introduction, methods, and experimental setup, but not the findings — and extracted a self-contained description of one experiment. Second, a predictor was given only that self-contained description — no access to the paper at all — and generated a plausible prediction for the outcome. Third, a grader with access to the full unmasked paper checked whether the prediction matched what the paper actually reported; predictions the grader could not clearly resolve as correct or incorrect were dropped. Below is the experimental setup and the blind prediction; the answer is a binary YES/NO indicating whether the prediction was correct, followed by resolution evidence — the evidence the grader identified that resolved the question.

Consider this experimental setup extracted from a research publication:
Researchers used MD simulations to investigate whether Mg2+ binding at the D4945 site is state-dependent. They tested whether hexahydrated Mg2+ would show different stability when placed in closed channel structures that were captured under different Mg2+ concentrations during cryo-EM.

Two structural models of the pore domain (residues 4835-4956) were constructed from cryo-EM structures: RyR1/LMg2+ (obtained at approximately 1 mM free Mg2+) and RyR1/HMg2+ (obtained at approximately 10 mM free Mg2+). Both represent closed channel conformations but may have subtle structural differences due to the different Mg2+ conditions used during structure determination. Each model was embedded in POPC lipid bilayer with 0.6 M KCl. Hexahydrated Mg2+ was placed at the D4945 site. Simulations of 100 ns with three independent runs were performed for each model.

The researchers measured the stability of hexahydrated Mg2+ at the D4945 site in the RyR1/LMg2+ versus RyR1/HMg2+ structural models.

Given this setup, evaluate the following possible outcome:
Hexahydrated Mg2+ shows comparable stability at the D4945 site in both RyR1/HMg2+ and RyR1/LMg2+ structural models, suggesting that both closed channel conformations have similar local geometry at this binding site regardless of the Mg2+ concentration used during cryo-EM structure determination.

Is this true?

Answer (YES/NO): NO